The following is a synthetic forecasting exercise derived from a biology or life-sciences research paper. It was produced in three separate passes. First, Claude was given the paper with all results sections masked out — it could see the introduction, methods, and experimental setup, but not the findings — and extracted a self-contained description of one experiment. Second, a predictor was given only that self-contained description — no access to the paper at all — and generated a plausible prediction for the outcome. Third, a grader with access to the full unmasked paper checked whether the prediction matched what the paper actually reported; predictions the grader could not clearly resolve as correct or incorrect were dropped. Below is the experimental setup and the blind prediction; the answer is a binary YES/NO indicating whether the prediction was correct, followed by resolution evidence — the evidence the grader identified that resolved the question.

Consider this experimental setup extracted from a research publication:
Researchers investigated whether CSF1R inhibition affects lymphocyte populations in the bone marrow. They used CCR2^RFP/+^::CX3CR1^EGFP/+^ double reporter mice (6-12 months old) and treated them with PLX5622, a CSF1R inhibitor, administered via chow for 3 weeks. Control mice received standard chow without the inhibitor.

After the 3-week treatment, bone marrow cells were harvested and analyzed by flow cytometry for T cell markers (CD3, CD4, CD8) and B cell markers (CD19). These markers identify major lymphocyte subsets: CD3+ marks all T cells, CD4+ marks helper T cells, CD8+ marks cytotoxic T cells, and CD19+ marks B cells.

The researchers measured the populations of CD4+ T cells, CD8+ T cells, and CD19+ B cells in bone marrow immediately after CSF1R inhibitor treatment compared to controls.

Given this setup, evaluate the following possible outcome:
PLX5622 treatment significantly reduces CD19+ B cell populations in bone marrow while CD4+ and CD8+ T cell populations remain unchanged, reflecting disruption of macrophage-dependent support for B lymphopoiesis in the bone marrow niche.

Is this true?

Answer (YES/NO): NO